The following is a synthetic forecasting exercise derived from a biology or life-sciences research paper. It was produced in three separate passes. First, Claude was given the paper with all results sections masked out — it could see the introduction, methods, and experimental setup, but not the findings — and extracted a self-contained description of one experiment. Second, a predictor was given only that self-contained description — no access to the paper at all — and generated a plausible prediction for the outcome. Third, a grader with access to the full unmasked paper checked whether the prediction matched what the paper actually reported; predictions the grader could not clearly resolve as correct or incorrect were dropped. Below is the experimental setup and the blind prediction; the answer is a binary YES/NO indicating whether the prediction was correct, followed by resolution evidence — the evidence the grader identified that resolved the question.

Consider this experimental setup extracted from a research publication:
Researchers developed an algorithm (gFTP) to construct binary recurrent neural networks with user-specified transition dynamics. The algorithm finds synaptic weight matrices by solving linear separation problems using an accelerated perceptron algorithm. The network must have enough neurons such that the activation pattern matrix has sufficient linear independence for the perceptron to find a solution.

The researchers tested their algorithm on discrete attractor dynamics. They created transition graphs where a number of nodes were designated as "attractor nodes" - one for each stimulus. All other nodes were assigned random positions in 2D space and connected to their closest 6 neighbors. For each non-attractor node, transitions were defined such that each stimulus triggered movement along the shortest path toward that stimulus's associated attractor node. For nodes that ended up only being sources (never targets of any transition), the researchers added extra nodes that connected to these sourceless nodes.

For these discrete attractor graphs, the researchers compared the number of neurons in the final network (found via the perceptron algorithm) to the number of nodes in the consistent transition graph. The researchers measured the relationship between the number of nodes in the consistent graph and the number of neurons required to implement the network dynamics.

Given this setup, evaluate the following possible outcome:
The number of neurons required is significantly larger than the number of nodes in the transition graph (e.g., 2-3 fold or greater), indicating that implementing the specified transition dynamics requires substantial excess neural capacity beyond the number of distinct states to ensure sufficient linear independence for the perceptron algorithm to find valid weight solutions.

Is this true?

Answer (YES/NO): NO